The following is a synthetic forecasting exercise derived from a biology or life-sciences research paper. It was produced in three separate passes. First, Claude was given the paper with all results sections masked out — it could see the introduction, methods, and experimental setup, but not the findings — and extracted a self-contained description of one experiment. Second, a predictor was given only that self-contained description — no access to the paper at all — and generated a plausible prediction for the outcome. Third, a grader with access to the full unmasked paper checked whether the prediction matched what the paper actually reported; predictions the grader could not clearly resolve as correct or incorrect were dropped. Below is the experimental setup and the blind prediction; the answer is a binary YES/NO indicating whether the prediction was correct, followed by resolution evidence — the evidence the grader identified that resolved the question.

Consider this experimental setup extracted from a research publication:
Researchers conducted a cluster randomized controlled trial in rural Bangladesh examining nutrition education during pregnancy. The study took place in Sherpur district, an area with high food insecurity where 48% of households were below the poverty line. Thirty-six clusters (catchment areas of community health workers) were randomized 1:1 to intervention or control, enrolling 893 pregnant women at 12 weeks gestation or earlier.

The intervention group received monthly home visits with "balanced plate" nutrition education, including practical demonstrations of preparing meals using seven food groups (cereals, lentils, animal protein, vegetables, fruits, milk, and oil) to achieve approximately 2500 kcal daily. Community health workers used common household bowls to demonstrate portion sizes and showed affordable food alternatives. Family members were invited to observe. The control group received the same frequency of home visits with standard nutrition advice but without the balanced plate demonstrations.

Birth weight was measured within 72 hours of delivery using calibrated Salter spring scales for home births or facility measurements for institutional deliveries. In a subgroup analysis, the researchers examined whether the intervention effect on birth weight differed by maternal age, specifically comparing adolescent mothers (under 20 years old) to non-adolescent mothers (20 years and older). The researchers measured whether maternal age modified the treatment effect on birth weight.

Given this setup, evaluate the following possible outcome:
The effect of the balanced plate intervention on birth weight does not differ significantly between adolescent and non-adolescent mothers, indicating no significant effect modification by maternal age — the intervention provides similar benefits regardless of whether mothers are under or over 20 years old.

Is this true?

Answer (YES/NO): NO